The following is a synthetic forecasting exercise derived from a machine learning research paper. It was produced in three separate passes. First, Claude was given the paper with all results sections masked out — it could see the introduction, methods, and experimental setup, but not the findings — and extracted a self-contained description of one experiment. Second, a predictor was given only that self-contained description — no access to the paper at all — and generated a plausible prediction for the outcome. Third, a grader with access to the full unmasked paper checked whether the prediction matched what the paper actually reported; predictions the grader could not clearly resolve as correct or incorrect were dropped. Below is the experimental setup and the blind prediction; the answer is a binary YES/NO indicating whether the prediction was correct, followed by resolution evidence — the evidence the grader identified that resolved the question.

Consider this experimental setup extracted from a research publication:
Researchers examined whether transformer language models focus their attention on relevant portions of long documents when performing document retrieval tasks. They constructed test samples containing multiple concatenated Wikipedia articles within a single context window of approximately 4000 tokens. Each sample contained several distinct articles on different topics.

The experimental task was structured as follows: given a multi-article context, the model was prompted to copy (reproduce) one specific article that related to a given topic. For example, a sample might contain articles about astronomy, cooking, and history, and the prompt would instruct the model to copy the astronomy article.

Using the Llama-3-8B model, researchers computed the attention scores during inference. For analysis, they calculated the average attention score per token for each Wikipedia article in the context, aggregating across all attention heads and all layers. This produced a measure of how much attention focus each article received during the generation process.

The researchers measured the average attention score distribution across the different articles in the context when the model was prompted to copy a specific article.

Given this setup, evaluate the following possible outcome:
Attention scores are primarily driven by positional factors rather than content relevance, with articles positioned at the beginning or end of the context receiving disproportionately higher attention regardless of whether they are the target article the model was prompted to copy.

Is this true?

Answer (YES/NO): NO